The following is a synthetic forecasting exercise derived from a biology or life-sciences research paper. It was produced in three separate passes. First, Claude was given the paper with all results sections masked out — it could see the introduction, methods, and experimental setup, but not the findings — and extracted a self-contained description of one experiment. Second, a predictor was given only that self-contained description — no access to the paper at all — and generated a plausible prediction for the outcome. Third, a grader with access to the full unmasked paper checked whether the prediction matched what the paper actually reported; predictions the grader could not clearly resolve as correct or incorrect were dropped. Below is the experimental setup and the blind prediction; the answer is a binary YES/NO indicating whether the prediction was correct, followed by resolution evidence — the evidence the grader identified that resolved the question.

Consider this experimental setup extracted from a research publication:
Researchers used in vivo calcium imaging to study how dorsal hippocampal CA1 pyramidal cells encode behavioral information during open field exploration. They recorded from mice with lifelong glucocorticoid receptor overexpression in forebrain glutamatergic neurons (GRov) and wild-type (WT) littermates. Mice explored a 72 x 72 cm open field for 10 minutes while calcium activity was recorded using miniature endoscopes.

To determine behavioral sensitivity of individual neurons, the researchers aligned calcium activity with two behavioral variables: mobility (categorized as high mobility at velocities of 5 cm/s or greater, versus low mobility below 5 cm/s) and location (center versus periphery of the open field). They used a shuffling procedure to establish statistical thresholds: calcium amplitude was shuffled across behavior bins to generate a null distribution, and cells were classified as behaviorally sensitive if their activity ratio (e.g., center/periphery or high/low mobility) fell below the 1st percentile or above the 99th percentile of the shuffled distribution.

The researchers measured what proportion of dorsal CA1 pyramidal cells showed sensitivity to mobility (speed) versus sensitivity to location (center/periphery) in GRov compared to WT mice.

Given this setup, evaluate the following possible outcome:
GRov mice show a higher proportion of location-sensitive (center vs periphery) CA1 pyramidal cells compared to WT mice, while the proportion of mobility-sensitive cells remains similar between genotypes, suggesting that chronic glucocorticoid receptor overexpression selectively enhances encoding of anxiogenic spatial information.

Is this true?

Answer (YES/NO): NO